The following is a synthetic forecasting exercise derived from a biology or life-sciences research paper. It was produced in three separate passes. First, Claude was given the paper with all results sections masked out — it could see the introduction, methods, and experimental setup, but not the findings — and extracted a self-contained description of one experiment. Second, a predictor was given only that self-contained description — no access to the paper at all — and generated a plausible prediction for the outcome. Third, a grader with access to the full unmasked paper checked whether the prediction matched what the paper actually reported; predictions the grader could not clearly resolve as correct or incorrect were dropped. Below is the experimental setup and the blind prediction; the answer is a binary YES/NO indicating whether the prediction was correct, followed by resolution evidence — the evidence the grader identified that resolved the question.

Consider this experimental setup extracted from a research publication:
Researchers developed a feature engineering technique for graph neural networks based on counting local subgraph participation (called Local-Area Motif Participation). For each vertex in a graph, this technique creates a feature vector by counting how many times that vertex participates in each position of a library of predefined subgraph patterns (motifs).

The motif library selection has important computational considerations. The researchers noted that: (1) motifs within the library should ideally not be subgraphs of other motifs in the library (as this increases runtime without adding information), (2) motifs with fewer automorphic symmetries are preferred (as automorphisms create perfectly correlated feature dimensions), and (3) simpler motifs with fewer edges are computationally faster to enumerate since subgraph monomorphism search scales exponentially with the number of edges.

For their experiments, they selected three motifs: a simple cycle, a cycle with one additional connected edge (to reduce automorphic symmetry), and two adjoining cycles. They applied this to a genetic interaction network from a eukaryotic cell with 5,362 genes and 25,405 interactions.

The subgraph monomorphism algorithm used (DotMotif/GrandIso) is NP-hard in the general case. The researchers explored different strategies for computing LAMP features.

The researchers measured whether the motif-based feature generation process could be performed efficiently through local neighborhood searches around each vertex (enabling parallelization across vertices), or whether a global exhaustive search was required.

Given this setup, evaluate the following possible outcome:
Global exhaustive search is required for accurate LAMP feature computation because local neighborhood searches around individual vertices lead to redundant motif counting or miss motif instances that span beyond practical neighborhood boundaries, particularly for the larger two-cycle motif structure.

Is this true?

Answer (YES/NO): NO